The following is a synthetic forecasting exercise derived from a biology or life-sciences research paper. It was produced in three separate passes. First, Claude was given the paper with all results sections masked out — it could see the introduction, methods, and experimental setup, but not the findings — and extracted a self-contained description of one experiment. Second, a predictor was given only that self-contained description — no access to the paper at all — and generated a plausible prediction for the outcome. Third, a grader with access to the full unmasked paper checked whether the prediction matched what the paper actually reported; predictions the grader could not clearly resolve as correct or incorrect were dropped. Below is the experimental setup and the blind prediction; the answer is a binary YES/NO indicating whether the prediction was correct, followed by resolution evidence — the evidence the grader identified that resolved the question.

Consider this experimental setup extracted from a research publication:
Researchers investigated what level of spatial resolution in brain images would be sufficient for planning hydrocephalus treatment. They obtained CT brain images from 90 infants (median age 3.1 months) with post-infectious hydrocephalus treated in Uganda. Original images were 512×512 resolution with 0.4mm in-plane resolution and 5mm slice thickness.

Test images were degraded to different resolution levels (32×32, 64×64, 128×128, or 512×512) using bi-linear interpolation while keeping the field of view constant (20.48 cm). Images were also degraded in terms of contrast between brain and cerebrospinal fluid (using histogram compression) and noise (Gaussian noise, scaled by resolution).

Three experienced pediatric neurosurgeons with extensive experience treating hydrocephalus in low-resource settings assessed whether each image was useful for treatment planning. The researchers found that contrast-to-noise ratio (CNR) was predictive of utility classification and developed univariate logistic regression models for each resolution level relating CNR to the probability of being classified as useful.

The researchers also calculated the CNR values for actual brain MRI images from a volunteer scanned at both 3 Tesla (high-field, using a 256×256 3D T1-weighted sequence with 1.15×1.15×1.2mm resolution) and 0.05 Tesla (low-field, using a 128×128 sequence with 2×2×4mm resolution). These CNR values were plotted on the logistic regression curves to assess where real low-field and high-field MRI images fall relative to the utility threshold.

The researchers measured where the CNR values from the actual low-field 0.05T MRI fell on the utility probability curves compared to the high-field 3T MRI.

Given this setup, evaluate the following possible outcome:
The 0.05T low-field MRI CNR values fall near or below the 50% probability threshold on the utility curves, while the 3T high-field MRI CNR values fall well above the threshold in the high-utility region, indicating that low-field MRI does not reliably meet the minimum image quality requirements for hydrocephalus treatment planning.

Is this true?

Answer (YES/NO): NO